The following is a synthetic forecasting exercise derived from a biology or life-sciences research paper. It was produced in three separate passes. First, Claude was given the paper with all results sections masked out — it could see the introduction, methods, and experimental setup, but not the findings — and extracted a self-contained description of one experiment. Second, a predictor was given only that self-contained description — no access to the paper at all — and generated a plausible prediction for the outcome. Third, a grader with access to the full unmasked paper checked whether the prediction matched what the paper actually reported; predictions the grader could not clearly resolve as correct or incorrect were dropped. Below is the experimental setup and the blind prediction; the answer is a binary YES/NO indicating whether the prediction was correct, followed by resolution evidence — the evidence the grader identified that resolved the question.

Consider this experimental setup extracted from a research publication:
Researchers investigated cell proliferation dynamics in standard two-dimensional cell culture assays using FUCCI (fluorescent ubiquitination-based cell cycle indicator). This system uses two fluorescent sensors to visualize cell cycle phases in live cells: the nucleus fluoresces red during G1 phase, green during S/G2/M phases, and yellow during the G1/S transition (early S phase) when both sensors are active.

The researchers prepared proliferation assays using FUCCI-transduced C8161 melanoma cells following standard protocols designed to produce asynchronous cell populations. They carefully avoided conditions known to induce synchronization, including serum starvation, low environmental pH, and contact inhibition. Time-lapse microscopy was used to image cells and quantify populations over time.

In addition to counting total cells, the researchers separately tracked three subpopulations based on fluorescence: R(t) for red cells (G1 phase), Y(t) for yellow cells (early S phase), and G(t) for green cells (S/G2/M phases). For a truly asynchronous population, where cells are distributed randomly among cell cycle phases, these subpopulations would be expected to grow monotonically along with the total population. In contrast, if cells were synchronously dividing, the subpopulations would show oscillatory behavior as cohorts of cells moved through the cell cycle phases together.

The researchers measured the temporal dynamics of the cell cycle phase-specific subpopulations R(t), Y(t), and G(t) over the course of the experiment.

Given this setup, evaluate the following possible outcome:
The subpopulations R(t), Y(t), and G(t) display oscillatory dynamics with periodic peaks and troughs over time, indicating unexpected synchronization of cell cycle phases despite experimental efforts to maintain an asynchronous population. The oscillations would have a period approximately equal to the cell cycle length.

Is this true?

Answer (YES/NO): YES